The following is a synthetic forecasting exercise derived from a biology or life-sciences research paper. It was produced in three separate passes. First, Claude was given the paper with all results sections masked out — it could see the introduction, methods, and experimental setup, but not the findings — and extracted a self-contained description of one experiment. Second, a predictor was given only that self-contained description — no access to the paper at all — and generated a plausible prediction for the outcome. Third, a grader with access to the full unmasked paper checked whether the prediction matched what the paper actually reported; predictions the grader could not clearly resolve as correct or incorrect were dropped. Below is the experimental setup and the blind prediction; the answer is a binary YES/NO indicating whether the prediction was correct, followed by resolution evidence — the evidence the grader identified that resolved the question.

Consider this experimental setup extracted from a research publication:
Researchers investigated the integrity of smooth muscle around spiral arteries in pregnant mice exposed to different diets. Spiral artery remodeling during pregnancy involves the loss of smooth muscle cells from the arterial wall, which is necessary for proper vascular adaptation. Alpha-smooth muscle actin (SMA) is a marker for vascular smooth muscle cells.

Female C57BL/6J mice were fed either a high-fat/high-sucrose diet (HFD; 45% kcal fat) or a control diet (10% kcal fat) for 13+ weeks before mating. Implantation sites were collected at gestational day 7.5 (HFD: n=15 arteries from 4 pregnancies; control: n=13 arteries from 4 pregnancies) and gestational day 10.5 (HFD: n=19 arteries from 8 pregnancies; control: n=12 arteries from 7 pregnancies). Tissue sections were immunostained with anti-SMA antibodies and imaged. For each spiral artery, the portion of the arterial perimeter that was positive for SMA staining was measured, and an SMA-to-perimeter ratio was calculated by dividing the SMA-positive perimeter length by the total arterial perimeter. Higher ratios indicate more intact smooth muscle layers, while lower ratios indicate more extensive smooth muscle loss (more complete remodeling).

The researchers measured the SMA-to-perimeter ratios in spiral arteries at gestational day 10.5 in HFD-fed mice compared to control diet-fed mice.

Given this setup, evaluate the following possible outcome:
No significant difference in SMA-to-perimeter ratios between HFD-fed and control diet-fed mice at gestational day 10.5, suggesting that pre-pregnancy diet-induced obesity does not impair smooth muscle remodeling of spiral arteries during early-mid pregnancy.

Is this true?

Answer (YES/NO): NO